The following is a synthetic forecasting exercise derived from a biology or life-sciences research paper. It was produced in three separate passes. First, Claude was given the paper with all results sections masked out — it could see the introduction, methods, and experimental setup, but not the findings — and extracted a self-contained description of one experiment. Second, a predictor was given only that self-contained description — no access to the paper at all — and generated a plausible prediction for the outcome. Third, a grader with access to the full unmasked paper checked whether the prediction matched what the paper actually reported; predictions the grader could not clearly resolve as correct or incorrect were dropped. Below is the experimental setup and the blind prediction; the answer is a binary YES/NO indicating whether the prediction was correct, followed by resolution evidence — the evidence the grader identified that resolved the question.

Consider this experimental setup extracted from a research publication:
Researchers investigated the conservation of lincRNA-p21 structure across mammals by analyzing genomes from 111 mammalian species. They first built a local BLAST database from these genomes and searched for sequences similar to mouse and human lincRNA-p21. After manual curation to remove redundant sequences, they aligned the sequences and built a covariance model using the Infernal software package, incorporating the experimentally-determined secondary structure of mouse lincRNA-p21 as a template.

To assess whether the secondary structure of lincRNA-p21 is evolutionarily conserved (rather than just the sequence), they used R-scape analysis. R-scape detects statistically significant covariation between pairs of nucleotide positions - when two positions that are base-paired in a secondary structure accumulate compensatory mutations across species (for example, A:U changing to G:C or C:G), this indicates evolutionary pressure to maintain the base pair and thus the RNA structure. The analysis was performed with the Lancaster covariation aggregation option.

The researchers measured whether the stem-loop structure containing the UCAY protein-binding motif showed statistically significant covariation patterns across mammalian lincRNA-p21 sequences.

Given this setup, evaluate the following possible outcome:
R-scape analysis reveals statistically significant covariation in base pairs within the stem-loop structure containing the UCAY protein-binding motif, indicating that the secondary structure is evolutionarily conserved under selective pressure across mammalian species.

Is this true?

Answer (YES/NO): NO